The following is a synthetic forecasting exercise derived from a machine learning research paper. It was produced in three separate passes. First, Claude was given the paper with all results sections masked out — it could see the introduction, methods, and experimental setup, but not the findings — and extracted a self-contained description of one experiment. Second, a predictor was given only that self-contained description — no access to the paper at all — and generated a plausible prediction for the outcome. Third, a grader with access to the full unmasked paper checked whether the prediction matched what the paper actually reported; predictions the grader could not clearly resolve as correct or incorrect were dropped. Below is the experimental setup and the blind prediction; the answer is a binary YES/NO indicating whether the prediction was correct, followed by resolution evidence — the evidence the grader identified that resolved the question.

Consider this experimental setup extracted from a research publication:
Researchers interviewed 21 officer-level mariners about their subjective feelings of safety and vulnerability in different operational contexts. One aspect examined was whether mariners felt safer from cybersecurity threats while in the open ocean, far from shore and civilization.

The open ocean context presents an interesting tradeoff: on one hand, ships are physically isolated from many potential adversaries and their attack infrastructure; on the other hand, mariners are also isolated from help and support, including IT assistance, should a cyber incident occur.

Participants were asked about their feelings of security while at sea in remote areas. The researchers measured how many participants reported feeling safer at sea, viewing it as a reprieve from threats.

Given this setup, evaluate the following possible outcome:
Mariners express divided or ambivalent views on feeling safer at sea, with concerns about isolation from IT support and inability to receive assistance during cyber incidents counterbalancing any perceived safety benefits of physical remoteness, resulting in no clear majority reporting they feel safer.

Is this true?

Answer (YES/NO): NO